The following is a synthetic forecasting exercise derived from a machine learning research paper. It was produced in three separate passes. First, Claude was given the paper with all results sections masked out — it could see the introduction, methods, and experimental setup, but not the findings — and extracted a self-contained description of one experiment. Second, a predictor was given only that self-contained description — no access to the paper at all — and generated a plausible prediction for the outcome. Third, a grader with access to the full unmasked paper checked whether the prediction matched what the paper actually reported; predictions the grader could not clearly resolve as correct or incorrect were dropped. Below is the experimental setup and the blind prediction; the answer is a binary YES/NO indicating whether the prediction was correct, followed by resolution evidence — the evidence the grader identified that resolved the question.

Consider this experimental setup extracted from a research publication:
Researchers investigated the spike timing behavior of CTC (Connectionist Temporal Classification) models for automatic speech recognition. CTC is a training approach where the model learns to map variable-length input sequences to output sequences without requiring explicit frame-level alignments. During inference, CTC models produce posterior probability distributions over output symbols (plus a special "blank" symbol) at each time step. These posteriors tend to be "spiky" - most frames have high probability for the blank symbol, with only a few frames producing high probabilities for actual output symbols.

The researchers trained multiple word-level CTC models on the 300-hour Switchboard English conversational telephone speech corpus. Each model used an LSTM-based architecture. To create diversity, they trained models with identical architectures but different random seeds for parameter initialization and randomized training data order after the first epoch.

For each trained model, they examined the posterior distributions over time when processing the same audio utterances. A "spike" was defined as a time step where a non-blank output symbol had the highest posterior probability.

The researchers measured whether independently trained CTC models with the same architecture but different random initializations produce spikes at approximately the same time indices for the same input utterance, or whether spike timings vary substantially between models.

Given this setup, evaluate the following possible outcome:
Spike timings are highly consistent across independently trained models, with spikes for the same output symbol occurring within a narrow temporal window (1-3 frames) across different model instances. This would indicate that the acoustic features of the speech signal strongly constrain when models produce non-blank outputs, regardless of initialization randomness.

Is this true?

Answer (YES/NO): NO